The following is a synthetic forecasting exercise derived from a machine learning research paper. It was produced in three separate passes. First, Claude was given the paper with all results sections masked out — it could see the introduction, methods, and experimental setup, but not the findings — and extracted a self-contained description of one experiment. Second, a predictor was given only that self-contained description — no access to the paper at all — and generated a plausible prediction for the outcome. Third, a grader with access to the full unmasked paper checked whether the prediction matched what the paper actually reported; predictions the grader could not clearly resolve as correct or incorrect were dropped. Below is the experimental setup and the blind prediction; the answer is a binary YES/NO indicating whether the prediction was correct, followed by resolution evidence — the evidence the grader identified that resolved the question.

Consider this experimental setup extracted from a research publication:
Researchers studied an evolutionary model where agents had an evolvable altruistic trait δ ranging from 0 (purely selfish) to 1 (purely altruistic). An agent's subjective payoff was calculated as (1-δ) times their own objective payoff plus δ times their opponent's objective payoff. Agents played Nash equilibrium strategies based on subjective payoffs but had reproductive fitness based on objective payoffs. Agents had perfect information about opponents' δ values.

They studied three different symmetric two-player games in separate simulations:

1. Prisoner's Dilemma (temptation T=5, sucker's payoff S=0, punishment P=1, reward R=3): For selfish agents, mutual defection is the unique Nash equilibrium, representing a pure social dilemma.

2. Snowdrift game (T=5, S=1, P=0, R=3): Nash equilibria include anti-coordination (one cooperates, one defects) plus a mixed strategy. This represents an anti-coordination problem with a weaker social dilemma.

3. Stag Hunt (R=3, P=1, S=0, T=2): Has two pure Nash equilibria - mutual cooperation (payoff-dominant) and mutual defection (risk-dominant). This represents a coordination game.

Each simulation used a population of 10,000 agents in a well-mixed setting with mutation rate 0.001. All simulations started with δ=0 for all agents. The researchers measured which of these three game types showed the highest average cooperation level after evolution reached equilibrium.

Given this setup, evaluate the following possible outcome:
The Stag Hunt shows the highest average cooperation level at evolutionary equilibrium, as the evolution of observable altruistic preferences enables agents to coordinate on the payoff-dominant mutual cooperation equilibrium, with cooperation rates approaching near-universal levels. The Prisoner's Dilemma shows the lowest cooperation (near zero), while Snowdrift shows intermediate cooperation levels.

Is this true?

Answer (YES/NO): YES